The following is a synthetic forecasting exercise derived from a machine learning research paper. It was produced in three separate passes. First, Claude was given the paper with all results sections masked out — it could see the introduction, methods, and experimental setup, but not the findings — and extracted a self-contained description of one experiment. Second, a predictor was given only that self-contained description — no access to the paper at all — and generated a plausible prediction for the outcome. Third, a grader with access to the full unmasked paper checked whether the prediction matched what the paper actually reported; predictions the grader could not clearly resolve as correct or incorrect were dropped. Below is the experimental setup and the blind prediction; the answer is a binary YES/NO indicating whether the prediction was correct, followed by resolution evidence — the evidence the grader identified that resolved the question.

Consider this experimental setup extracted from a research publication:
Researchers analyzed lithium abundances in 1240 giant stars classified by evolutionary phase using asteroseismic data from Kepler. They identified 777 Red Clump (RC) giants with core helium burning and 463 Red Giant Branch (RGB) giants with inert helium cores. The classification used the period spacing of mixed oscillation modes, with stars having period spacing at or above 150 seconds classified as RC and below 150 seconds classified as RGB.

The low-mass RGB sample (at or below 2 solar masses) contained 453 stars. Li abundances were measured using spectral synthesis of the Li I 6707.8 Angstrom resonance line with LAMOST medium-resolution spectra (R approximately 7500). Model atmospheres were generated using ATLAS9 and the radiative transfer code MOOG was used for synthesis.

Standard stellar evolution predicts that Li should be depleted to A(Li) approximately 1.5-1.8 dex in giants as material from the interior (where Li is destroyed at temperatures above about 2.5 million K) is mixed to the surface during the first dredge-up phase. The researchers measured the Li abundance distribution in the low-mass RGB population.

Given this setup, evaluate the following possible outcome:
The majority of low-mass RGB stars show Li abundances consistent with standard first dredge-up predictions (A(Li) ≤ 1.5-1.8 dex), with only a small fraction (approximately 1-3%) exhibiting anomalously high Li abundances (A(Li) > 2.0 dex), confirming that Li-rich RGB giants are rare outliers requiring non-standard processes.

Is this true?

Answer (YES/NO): NO